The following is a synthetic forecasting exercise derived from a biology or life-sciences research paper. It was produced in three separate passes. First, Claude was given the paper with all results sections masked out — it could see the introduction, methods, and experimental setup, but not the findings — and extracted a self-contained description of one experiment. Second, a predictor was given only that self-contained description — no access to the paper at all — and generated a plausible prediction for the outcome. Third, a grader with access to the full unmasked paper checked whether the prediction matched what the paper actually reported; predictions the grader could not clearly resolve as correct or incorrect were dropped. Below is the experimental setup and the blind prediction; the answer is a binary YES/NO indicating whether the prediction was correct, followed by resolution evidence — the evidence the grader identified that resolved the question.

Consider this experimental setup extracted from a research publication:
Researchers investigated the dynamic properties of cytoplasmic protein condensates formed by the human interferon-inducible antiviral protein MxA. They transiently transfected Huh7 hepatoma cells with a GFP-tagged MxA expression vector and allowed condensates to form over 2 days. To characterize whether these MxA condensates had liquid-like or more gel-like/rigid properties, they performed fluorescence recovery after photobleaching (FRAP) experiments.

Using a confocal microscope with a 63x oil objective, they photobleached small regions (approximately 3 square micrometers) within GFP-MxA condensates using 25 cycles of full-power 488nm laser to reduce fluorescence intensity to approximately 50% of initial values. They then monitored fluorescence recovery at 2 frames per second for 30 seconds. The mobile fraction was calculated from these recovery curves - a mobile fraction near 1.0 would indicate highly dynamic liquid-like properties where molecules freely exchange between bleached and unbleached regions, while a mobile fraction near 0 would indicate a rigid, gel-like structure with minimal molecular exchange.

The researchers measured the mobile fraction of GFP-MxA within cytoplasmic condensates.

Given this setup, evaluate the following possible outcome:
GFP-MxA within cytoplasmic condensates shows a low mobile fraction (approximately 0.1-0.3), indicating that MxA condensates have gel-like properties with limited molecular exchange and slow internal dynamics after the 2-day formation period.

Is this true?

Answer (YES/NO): YES